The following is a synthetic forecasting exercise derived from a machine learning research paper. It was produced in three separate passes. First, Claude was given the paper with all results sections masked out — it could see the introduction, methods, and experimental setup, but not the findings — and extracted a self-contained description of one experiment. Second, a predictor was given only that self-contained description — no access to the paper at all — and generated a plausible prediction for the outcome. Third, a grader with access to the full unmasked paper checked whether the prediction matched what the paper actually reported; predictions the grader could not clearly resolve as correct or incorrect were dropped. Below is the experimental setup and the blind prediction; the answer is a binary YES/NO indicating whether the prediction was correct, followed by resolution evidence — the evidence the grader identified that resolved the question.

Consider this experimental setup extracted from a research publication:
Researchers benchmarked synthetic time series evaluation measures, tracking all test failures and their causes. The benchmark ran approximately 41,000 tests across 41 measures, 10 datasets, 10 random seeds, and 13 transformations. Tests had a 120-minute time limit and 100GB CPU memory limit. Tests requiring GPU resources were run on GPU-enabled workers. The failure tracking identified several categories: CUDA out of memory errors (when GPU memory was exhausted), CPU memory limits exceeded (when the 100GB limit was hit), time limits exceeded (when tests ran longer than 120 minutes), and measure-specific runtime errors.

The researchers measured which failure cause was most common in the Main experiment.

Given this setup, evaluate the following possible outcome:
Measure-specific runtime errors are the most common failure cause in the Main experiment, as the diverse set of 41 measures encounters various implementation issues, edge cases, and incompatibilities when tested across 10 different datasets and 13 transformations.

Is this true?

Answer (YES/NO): NO